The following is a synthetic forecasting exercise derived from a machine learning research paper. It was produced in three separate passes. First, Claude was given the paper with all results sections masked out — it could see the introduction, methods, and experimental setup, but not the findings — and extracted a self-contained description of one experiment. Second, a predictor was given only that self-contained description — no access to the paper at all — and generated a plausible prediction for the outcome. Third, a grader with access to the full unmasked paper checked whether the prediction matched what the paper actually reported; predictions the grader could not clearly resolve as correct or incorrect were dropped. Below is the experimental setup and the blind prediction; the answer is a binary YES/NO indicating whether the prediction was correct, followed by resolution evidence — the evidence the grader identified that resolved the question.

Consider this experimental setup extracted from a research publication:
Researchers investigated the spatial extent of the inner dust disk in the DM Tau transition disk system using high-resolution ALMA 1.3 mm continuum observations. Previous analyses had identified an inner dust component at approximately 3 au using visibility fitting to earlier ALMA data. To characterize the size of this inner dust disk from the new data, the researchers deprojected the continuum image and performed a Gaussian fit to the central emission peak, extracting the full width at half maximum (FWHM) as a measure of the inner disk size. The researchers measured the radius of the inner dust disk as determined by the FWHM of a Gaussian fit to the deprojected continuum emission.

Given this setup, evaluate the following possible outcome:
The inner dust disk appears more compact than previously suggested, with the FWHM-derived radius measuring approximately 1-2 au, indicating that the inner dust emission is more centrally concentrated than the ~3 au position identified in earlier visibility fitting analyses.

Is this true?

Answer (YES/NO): NO